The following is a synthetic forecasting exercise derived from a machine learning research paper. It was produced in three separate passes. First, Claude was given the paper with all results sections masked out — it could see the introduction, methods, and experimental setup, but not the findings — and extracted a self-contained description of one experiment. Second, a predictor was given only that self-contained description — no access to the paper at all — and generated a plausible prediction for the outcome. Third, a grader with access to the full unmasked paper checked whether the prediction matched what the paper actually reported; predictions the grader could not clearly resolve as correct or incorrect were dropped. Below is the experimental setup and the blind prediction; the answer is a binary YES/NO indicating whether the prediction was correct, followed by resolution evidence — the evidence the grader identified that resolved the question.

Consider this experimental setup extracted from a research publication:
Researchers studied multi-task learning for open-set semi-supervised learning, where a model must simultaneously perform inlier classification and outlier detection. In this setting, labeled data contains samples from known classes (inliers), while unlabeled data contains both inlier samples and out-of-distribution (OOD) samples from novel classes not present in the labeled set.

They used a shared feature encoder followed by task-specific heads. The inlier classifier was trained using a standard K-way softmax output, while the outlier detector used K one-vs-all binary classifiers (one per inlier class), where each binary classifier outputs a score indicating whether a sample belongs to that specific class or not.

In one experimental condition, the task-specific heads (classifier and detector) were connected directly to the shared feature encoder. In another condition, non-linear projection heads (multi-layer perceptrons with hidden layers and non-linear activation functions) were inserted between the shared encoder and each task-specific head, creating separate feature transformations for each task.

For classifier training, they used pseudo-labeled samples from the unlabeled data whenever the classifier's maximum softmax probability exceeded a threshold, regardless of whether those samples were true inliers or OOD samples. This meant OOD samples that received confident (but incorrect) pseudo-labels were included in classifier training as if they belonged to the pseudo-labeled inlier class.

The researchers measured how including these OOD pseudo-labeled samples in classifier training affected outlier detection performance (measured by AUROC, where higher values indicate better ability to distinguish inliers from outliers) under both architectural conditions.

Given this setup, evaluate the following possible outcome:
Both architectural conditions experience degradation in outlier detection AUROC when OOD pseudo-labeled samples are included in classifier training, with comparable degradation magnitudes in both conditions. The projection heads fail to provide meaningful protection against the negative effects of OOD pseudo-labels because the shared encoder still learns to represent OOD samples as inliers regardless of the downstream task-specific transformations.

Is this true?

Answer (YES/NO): NO